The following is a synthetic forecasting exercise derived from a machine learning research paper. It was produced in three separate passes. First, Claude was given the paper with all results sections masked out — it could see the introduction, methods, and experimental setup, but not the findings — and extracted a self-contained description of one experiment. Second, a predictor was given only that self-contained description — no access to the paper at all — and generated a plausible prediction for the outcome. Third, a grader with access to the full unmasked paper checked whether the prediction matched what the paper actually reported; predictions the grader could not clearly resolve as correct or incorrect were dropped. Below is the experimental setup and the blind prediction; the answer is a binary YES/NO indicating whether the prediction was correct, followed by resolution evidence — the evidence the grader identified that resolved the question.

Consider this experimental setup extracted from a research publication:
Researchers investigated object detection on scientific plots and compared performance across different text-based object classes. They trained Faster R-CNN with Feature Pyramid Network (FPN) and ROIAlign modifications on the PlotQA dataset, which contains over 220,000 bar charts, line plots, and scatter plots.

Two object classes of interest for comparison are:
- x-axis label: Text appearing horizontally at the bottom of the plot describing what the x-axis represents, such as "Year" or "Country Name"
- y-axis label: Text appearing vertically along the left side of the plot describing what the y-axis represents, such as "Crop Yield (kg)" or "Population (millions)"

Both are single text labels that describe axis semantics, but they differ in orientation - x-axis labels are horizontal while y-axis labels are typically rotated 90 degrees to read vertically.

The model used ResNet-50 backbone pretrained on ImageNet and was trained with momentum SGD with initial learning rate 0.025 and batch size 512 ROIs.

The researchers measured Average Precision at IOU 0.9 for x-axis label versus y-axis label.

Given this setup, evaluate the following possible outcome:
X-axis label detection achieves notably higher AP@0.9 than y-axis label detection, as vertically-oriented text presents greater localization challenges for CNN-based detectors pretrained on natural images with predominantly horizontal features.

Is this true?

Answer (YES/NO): NO